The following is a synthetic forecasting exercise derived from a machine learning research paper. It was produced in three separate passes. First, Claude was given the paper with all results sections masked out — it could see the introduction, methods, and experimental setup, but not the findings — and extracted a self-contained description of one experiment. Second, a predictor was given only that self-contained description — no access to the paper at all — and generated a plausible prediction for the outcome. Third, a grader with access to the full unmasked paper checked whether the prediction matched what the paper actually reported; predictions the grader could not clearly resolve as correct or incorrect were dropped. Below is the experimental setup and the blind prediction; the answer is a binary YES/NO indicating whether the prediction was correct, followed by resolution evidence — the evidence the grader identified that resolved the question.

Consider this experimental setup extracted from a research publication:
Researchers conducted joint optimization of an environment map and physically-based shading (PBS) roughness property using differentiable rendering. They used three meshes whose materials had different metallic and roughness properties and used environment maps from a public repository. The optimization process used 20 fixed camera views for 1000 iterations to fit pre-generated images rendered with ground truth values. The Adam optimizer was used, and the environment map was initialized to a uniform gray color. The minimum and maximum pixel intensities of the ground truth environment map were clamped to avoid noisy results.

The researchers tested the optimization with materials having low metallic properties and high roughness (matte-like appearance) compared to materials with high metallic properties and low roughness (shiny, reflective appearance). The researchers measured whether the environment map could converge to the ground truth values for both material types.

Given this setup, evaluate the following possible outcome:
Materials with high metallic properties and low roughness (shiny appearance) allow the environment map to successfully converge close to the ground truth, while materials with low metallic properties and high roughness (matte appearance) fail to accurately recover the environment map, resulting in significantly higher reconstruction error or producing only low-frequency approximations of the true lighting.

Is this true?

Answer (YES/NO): YES